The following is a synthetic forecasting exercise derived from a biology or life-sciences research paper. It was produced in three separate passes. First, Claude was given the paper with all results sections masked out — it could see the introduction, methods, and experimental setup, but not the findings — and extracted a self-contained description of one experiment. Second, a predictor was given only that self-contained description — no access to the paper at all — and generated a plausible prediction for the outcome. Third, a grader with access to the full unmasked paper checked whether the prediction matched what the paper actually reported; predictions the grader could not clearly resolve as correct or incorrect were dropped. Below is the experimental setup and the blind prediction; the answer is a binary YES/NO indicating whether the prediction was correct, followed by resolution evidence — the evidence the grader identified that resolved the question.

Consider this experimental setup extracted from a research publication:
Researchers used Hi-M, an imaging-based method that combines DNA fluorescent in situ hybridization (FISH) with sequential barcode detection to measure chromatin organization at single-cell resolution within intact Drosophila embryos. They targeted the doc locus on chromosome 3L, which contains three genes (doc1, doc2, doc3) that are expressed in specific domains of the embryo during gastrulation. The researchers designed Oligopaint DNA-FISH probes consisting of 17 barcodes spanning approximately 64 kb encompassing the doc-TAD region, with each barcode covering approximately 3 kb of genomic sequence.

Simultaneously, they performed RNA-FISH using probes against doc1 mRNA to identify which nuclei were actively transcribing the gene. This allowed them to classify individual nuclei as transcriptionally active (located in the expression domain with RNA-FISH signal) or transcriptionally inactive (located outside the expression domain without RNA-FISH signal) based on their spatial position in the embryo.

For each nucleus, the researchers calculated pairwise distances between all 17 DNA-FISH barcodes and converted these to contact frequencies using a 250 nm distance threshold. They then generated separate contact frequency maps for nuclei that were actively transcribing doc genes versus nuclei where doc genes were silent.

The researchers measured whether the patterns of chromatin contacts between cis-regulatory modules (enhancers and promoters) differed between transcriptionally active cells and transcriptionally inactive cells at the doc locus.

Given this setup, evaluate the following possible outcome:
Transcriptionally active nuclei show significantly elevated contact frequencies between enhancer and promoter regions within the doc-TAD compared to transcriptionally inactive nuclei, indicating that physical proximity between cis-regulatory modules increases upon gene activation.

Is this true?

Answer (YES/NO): NO